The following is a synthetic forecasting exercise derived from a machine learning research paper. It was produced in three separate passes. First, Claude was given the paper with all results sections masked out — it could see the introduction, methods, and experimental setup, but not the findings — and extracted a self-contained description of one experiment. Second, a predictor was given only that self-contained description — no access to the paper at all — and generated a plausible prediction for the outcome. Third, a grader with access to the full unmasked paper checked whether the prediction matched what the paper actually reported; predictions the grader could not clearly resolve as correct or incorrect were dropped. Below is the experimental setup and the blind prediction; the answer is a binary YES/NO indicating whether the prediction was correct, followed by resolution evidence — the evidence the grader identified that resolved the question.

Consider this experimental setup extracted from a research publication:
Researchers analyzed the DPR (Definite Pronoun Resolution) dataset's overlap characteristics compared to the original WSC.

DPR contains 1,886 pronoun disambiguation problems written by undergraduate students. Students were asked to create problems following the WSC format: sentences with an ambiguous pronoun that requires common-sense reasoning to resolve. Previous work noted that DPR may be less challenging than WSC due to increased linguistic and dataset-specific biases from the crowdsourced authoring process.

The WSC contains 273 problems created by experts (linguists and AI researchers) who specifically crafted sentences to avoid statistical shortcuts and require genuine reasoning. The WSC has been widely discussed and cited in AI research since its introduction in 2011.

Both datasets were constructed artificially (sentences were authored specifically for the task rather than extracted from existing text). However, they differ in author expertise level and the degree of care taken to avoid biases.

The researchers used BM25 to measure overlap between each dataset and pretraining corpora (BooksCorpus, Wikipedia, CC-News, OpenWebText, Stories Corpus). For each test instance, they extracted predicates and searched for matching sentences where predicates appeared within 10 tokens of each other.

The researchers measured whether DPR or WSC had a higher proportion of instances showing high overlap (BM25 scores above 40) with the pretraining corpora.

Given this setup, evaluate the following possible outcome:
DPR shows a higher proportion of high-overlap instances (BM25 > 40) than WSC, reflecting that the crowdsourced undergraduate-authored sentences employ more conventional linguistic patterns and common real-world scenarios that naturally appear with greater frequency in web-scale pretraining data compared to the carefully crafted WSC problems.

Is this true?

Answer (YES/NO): NO